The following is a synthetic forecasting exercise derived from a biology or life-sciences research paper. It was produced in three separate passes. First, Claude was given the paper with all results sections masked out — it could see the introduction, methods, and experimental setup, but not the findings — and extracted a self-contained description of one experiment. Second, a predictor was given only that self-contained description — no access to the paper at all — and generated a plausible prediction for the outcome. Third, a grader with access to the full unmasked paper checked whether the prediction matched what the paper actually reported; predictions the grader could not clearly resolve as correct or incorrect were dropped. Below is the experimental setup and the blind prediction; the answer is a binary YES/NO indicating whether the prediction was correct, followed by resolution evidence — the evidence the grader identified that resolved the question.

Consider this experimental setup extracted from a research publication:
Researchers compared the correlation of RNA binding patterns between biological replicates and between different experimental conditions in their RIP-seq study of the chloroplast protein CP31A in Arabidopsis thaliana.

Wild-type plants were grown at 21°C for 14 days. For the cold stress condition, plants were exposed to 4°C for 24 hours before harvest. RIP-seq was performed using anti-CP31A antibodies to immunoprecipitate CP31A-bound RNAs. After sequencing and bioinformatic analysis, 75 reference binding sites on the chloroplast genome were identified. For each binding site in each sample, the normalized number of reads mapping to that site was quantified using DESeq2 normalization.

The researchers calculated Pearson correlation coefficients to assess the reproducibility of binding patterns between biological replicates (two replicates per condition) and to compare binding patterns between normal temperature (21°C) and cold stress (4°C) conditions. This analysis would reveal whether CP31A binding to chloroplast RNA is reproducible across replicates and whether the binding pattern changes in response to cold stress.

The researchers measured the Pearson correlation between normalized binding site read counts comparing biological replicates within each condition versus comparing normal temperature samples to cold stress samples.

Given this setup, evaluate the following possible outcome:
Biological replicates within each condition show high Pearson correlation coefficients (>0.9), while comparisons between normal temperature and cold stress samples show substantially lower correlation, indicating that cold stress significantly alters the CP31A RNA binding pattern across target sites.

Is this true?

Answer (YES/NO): NO